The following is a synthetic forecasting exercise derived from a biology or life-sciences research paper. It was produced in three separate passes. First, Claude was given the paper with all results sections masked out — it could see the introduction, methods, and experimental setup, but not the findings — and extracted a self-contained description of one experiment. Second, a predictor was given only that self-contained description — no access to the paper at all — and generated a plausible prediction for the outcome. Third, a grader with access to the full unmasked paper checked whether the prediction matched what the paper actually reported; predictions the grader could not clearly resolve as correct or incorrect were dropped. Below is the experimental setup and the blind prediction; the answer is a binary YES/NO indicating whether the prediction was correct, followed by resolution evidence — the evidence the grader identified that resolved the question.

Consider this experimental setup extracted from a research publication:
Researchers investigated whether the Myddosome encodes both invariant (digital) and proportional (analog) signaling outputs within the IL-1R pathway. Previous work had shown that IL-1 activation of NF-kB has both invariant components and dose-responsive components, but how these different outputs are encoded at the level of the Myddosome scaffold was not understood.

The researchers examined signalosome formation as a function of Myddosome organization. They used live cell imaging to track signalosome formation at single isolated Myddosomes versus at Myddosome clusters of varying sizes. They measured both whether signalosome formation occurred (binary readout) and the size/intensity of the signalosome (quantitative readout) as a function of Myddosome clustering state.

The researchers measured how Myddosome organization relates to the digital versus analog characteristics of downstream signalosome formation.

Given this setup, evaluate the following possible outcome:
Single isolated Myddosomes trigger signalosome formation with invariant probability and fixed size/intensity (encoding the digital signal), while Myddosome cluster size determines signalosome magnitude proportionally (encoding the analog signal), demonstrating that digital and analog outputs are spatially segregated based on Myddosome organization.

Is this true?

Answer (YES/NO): NO